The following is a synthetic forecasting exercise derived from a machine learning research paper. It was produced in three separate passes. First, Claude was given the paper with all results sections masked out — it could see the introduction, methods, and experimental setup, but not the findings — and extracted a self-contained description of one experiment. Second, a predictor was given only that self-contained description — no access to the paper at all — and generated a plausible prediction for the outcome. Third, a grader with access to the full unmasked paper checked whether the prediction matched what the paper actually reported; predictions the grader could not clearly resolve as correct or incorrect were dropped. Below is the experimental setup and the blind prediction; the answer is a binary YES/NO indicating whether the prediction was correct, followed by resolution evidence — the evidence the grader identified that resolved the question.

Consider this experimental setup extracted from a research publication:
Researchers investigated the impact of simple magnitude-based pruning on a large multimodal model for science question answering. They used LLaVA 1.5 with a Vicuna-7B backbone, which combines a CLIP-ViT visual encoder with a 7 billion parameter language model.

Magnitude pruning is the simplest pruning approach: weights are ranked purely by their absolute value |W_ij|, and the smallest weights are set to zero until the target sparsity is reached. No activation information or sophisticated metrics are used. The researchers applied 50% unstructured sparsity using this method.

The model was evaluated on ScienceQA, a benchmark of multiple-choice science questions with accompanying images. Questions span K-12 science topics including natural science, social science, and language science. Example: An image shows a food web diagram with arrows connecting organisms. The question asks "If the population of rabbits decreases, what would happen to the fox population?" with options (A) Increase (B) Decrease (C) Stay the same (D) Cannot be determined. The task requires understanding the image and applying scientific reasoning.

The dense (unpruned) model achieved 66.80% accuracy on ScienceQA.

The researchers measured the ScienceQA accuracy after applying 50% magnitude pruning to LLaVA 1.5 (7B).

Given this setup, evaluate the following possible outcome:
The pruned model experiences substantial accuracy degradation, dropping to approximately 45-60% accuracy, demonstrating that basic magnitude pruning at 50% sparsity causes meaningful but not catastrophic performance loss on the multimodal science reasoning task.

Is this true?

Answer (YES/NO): NO